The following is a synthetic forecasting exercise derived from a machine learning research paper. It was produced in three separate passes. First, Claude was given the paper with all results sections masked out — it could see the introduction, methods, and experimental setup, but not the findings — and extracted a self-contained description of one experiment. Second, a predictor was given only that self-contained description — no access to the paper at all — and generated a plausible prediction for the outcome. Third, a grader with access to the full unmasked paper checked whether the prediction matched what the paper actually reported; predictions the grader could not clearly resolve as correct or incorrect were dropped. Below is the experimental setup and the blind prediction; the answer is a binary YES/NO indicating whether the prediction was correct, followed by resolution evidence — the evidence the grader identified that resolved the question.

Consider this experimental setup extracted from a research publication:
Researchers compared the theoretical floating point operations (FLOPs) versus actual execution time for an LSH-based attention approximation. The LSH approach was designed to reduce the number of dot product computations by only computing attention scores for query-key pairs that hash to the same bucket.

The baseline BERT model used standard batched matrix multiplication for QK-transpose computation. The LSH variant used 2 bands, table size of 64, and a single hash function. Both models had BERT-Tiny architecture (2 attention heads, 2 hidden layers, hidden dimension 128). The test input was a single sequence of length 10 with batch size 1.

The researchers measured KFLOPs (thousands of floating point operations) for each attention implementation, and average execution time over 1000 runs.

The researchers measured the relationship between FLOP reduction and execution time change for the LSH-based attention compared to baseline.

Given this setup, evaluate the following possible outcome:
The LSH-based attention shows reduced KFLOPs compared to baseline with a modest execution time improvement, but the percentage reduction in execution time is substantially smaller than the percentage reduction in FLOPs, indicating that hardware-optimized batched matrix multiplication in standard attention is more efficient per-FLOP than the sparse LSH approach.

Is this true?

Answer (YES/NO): NO